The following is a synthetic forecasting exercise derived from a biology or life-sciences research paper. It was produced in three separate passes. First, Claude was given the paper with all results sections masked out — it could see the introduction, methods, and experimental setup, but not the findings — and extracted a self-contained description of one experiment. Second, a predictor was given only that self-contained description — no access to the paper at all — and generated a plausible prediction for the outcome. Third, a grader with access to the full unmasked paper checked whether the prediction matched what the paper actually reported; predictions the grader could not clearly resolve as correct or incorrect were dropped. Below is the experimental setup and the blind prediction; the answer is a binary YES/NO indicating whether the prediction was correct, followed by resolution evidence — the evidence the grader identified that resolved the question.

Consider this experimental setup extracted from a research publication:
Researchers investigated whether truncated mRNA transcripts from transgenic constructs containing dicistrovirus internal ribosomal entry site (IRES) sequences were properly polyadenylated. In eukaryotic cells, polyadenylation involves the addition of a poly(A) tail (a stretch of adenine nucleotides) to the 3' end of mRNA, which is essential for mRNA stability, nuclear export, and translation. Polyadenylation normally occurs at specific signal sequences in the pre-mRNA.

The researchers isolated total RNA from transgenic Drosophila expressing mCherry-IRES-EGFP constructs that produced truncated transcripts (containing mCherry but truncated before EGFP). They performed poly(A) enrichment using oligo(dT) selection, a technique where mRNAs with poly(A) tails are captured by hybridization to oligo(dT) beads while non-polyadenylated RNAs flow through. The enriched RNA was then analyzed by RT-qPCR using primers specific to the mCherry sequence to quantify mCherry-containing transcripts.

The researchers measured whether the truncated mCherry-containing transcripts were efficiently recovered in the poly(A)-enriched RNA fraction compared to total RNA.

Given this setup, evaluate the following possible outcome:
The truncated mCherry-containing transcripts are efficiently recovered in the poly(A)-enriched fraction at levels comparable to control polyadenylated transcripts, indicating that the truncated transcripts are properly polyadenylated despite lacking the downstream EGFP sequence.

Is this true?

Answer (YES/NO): YES